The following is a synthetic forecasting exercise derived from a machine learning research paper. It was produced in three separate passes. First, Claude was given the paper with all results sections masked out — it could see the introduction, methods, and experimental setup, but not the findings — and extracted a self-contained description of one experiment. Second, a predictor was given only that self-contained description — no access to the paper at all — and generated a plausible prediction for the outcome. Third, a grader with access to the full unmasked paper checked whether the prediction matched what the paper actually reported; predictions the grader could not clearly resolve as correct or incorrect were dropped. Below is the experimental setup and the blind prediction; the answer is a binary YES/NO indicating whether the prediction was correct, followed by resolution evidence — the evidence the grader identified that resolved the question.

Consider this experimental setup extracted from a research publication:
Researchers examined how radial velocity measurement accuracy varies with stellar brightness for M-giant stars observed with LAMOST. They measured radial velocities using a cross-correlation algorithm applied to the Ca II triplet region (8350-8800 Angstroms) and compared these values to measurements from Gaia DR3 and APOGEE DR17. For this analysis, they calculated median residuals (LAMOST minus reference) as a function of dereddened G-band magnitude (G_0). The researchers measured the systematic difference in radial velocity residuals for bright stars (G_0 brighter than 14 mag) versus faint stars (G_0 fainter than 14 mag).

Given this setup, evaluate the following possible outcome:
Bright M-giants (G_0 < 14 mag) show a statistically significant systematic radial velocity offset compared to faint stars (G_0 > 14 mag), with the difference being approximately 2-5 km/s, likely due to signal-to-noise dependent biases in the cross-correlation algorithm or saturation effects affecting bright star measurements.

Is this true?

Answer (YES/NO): YES